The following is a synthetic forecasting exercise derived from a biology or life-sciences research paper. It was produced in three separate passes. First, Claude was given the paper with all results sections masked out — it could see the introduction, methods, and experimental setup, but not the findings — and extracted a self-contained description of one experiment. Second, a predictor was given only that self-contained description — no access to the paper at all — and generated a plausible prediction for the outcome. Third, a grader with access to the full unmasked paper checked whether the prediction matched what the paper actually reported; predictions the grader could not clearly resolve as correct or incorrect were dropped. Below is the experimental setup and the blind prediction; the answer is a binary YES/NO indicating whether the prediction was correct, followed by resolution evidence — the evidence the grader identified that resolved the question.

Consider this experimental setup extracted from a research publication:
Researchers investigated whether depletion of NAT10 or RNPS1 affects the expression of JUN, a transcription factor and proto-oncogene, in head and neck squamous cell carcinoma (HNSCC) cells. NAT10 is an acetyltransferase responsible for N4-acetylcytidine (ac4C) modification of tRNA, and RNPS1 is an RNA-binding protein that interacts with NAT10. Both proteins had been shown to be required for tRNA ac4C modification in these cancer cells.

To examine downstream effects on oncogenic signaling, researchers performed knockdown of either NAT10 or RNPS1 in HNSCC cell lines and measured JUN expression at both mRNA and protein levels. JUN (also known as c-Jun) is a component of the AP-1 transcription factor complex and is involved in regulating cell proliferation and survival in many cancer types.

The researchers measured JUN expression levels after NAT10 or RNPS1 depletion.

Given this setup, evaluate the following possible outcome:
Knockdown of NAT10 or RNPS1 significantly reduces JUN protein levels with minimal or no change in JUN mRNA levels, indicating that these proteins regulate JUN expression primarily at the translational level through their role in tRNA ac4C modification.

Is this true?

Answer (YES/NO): YES